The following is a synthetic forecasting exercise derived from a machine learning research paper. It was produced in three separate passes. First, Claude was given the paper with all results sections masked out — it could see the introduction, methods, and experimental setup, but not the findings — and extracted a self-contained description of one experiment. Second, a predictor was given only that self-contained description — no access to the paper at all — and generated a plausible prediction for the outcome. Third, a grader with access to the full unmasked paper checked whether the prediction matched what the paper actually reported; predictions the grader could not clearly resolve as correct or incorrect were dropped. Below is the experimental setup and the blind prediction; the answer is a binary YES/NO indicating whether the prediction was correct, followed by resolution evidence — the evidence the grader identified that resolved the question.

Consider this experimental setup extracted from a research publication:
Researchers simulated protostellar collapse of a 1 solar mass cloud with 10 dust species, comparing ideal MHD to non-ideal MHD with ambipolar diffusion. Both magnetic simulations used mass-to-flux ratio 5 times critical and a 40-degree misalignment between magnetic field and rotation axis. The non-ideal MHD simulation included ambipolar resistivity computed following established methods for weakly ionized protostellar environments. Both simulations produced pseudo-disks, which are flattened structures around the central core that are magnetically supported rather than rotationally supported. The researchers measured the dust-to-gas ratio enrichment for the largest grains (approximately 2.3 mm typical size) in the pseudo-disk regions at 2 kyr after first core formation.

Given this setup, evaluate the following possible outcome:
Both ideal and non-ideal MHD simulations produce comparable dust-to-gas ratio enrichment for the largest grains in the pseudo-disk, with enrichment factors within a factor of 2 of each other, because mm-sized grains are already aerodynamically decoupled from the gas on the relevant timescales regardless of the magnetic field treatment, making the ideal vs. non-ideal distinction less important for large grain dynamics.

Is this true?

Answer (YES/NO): YES